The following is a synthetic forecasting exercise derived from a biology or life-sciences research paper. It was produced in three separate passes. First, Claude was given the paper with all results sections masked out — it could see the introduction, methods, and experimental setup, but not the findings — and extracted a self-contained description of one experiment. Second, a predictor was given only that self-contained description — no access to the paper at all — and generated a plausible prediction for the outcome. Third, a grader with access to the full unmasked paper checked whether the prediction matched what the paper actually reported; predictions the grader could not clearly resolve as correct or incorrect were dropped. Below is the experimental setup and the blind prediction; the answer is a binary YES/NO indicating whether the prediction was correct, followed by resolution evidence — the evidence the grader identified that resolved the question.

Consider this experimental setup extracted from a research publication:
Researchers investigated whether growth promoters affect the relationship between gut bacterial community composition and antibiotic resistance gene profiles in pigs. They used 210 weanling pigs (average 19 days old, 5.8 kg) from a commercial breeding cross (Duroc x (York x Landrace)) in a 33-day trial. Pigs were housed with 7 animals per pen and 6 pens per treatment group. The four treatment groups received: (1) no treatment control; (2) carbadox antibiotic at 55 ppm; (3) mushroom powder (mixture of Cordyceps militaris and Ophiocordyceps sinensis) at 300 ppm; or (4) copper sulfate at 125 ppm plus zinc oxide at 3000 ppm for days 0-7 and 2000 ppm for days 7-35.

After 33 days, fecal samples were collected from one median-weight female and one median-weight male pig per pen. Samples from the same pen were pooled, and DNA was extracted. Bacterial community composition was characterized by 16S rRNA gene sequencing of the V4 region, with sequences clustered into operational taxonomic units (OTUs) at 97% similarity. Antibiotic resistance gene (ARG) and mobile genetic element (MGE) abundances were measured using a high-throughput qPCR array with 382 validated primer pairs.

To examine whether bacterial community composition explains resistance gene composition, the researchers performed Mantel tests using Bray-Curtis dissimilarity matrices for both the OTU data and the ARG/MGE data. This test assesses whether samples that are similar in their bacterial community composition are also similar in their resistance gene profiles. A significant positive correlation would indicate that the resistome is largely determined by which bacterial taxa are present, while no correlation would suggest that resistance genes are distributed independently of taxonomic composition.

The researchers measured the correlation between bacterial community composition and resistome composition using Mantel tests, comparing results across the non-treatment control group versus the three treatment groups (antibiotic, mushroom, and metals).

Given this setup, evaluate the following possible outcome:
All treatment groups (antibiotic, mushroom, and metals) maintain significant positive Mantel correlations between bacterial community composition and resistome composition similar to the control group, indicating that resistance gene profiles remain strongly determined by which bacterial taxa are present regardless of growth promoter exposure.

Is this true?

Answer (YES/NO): NO